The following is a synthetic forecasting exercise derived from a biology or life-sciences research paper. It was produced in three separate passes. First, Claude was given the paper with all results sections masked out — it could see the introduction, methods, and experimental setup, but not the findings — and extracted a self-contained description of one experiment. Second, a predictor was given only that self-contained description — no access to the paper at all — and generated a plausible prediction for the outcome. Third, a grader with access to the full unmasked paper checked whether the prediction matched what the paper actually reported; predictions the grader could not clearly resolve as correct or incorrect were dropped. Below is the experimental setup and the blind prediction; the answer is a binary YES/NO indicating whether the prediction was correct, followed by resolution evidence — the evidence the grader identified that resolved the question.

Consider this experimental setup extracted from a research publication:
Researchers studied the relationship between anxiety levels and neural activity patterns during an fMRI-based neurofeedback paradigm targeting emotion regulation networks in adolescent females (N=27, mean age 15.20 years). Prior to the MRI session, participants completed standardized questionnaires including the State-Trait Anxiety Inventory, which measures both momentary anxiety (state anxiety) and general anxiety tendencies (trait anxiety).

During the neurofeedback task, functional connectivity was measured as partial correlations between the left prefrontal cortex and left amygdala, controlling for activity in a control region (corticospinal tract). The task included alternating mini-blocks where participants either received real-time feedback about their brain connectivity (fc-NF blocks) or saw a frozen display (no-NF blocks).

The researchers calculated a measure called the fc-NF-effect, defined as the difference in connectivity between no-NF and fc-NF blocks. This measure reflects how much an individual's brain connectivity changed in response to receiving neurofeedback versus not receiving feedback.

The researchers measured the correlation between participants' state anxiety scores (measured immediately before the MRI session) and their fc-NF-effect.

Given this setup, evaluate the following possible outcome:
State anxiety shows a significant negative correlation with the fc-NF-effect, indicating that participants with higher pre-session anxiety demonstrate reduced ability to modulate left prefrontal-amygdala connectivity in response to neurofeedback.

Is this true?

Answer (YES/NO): YES